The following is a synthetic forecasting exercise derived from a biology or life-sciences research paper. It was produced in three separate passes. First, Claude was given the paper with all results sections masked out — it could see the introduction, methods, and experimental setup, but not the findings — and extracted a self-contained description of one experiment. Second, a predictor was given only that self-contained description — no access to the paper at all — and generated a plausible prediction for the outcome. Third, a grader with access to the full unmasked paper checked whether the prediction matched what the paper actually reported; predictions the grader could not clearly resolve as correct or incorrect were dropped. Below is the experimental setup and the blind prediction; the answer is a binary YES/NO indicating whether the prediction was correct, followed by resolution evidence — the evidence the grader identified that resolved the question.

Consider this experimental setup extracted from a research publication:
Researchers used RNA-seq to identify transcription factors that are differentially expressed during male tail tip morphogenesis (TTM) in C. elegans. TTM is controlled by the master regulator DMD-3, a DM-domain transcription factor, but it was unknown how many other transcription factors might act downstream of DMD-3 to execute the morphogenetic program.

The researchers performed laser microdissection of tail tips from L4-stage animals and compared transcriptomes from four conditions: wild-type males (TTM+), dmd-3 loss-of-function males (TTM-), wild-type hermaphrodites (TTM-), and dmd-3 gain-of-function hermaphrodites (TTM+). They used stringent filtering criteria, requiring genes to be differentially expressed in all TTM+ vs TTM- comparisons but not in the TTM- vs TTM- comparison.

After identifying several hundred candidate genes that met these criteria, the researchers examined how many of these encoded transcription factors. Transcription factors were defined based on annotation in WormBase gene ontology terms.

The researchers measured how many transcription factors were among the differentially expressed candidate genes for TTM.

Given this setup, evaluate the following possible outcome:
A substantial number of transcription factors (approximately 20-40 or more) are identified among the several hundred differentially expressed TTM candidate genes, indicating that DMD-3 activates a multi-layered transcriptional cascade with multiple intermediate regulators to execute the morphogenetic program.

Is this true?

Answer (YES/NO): YES